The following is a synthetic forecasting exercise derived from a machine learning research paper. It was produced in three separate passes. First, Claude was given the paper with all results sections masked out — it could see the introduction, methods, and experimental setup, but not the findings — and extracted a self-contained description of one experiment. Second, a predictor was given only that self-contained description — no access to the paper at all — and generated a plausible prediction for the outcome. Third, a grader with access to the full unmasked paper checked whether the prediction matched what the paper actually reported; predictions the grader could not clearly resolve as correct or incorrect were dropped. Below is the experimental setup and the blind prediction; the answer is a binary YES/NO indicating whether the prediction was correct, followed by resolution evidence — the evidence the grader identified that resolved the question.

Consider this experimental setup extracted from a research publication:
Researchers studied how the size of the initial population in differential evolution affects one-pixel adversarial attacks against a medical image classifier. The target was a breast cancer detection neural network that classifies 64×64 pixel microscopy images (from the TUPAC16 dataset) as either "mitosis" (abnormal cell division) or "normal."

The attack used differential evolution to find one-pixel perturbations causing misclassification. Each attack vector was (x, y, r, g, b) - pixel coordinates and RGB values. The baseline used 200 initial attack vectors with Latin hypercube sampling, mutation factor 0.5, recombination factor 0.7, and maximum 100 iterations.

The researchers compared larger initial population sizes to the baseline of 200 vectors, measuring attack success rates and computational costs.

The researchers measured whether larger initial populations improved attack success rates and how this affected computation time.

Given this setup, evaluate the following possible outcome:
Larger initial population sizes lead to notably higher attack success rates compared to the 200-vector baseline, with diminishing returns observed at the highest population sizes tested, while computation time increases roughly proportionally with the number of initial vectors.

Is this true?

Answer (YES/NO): NO